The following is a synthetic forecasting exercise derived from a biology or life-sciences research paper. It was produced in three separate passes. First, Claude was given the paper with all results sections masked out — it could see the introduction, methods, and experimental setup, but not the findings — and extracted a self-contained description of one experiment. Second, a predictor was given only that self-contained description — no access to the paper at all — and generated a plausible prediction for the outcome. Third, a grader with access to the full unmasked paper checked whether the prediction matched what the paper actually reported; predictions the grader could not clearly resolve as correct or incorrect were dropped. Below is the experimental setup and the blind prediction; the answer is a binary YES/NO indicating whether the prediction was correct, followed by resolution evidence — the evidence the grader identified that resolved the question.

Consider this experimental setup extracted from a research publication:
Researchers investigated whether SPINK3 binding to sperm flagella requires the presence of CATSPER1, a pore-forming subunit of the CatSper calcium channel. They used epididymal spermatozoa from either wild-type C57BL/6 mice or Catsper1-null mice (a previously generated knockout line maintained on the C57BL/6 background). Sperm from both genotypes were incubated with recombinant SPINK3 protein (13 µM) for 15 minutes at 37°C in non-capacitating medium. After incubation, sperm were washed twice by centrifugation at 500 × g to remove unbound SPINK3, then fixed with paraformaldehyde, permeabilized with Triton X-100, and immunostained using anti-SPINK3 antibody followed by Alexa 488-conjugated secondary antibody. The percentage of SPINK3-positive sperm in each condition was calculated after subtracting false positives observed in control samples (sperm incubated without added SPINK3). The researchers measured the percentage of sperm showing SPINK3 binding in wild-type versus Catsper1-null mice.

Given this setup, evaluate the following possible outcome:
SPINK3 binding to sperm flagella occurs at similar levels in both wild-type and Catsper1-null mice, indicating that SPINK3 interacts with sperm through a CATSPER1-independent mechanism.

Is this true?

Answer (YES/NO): NO